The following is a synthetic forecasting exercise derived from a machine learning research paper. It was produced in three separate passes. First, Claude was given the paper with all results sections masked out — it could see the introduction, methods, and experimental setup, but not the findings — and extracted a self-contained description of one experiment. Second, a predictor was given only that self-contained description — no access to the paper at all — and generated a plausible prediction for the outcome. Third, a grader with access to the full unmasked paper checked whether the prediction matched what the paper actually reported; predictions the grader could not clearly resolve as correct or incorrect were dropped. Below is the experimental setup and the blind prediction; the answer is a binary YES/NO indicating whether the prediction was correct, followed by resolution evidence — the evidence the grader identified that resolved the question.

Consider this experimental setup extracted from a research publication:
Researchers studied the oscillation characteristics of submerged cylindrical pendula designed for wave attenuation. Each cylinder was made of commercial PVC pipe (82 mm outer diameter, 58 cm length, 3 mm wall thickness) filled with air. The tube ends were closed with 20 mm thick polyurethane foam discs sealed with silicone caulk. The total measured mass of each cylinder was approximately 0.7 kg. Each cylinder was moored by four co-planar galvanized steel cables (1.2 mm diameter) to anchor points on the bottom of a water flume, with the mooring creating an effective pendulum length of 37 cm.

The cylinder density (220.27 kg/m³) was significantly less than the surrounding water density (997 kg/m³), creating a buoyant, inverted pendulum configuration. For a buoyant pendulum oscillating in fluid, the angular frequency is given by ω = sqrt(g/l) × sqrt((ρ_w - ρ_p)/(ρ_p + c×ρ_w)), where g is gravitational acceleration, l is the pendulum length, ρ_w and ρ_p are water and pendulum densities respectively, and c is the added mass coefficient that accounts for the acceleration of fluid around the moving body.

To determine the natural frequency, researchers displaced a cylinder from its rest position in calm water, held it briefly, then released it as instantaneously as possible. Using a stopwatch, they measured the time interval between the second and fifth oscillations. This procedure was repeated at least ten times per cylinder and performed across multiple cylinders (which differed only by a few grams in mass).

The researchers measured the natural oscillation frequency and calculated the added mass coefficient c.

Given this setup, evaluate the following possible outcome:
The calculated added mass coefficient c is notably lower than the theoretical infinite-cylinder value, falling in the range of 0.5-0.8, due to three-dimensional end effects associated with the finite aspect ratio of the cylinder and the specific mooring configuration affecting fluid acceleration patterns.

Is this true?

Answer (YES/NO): NO